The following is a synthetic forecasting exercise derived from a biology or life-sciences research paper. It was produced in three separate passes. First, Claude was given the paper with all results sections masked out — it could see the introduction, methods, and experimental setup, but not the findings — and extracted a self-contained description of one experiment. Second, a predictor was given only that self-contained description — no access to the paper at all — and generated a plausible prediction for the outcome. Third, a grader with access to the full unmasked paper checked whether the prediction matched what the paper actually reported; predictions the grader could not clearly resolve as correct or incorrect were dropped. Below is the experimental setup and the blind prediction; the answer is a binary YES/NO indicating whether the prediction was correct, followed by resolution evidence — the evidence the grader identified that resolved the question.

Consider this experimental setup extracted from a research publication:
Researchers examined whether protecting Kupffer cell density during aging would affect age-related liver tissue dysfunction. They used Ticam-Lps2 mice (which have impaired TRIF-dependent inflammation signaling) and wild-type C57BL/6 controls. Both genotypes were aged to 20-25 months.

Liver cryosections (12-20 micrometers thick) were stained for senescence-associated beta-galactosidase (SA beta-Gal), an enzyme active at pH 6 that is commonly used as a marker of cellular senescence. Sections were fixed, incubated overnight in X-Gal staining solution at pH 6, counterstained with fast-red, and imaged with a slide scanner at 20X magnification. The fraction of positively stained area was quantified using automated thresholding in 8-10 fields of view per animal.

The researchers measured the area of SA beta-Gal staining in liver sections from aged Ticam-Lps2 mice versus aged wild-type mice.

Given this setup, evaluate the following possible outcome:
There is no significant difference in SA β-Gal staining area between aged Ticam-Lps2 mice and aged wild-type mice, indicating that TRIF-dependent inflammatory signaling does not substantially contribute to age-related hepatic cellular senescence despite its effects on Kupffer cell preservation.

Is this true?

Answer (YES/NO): NO